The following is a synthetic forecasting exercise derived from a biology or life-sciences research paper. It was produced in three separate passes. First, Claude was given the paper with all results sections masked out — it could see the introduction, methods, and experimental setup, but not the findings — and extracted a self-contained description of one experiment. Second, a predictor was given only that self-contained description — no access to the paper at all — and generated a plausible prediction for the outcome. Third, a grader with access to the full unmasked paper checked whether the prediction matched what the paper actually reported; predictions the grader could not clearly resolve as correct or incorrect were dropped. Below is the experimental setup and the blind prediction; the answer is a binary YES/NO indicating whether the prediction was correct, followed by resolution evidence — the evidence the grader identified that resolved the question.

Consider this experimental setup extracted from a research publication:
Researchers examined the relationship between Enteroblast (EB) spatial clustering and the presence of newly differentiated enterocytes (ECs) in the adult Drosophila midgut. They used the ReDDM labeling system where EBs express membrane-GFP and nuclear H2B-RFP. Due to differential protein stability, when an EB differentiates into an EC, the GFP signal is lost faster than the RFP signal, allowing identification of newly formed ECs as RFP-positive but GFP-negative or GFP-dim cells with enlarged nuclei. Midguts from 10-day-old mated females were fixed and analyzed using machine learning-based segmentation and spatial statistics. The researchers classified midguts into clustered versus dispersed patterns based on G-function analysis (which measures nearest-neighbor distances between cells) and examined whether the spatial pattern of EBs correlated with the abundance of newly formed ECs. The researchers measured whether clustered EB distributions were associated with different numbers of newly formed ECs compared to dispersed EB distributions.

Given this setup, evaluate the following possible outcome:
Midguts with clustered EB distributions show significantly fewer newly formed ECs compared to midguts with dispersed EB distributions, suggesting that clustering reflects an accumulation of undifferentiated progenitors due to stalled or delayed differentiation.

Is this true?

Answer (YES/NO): NO